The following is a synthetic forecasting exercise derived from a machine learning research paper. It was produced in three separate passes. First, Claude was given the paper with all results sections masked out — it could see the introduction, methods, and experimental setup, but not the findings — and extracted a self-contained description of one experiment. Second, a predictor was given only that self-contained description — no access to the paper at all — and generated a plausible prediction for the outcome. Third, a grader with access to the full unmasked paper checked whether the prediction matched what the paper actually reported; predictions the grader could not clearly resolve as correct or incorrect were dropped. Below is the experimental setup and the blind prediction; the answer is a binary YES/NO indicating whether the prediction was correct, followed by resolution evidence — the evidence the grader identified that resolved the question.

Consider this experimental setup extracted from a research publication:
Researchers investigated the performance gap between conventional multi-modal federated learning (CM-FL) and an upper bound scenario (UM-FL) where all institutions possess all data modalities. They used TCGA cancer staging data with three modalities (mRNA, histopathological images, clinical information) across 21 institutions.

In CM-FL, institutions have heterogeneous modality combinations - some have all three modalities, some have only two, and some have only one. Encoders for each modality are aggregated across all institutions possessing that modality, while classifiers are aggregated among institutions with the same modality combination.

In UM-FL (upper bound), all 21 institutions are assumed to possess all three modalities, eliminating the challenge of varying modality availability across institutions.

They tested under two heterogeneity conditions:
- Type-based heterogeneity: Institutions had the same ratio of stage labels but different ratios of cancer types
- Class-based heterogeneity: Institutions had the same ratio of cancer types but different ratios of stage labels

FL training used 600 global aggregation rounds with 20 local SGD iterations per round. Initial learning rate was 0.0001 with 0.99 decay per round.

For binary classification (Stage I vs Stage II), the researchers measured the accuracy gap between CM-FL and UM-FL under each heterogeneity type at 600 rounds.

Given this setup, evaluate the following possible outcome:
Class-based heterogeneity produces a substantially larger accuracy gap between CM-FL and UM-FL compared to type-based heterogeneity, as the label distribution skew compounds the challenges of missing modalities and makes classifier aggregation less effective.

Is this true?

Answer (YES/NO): NO